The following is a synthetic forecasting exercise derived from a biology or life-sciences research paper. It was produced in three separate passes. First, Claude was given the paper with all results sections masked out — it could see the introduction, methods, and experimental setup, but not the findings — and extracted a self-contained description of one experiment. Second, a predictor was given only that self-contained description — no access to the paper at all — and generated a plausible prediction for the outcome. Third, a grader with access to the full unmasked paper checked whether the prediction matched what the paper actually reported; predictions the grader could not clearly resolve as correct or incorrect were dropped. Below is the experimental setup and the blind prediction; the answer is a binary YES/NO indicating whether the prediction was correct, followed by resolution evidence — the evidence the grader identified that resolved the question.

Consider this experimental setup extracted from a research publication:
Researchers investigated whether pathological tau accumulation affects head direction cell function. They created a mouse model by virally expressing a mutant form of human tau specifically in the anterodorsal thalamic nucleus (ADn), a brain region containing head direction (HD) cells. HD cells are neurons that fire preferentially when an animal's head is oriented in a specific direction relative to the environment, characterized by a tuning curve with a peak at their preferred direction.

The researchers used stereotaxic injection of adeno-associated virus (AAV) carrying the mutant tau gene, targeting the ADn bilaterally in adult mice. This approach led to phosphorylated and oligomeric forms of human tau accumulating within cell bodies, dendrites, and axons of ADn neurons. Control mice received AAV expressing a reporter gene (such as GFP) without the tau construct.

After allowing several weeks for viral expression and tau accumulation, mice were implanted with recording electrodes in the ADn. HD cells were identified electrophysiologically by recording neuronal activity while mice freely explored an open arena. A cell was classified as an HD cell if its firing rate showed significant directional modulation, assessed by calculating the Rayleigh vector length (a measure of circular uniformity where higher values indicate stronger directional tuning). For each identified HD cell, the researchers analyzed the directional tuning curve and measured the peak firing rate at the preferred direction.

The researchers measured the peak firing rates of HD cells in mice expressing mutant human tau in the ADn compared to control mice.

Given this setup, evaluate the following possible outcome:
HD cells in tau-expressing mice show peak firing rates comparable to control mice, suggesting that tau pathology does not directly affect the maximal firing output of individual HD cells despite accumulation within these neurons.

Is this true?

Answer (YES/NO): YES